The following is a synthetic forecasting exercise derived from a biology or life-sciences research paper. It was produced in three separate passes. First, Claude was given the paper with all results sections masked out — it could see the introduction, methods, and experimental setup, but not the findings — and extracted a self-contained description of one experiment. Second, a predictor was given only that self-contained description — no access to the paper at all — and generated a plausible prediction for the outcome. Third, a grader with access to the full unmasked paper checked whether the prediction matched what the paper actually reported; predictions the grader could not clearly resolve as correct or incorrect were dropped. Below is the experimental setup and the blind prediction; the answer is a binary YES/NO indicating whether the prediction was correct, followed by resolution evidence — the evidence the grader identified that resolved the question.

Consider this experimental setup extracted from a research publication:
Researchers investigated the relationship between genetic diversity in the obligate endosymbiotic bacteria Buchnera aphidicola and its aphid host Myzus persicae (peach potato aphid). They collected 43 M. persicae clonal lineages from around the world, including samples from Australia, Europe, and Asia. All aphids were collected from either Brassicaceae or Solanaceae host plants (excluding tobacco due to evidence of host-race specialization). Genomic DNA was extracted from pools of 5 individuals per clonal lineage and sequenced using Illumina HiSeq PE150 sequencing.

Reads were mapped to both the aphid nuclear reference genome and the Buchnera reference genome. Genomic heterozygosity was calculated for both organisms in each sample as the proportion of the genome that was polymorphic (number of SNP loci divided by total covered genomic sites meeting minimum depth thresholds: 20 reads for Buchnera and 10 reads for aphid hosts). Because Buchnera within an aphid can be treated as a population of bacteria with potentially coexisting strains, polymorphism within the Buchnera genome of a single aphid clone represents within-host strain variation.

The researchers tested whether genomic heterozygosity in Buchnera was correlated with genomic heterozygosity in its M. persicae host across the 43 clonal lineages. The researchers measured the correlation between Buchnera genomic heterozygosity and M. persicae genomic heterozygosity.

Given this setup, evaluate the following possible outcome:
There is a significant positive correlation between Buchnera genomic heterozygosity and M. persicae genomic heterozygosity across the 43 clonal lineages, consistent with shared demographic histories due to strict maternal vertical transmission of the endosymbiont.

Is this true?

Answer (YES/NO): NO